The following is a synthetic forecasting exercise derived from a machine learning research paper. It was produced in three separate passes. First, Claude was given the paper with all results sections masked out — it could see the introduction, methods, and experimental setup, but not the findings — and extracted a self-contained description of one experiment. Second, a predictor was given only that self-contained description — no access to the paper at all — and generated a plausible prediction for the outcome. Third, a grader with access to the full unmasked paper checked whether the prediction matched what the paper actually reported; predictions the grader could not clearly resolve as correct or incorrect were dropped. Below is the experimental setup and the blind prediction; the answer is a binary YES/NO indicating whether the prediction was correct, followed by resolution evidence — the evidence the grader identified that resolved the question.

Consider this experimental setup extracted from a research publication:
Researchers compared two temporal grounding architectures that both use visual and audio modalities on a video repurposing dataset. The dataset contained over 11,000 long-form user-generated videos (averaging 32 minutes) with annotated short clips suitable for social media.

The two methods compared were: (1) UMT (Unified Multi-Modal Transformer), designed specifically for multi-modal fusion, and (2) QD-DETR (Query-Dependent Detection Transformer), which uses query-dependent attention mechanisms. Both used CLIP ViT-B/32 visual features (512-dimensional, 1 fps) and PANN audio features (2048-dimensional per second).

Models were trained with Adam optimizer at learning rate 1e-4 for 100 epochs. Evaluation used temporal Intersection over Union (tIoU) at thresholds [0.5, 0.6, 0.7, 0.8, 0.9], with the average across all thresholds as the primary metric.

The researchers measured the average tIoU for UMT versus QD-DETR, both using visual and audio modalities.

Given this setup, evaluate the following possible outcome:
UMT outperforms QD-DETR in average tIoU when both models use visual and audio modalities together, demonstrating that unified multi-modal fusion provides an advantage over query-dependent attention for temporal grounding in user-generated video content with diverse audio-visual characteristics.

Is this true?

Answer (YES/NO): NO